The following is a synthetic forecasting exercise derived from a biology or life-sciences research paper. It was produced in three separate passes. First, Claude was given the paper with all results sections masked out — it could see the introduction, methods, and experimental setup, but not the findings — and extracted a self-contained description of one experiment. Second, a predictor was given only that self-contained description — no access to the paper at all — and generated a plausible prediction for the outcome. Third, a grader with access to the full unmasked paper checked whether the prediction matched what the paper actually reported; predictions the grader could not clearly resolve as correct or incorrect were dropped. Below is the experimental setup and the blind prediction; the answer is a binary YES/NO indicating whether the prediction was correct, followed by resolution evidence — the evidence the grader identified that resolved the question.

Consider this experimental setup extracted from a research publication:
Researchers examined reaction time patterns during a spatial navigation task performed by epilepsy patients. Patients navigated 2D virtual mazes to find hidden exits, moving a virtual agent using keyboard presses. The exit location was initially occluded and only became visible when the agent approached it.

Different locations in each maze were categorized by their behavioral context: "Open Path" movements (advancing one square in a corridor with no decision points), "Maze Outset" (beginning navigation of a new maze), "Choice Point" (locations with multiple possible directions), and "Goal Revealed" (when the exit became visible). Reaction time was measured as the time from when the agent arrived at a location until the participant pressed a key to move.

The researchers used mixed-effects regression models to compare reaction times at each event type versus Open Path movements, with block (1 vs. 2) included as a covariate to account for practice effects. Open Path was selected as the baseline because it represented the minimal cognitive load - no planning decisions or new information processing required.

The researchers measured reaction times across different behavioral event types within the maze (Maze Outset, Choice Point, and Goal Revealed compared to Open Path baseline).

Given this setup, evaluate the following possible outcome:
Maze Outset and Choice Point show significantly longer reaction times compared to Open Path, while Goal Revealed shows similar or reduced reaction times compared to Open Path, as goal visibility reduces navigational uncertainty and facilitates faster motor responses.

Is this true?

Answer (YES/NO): NO